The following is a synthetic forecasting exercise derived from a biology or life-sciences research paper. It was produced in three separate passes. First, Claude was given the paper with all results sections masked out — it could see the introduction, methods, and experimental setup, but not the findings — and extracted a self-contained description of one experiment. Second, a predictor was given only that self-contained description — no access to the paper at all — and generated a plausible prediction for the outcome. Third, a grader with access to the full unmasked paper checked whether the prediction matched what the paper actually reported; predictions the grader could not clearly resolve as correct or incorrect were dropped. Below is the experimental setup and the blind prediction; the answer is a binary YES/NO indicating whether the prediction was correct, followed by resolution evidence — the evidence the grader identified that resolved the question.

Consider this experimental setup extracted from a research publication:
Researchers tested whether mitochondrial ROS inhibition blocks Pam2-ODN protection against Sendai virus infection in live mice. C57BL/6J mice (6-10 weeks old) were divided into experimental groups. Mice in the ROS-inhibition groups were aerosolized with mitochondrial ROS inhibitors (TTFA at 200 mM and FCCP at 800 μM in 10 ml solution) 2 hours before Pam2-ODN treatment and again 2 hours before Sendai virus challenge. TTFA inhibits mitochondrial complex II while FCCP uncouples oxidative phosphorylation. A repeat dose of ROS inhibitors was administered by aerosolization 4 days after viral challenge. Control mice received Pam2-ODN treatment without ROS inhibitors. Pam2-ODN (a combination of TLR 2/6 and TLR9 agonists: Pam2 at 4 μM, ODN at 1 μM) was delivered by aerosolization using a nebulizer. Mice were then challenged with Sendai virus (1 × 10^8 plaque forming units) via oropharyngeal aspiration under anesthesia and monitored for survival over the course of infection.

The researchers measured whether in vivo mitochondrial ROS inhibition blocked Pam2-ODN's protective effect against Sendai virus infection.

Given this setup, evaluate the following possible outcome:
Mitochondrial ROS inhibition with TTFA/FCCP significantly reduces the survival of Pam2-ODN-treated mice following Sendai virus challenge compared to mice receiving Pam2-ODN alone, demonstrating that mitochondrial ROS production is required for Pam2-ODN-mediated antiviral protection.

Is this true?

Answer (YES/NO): YES